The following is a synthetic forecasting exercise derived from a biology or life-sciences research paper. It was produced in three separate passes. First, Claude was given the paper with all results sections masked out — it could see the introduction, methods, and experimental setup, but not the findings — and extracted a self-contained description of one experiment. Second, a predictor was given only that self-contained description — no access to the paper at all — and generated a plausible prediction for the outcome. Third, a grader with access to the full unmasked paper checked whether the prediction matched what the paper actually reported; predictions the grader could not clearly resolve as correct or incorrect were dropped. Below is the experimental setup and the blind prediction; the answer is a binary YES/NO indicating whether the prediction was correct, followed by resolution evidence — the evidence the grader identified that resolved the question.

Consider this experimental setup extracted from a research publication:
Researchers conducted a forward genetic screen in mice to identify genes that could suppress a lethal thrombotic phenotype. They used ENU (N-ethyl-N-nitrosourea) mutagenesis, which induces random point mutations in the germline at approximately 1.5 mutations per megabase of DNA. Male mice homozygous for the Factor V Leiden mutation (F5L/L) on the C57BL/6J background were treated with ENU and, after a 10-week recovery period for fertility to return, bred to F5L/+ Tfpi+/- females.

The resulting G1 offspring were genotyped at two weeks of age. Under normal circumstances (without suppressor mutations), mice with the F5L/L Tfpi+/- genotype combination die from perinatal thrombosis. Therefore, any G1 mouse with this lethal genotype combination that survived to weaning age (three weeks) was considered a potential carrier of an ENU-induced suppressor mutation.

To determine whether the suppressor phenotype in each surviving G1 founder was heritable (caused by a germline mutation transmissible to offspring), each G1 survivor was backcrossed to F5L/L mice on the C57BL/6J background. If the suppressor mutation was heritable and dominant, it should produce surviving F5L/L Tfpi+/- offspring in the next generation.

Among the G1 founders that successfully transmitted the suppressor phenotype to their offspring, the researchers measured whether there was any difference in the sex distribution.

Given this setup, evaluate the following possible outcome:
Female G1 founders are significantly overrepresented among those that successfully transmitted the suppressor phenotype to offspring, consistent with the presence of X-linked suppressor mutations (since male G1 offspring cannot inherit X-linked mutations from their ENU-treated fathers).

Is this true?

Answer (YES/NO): NO